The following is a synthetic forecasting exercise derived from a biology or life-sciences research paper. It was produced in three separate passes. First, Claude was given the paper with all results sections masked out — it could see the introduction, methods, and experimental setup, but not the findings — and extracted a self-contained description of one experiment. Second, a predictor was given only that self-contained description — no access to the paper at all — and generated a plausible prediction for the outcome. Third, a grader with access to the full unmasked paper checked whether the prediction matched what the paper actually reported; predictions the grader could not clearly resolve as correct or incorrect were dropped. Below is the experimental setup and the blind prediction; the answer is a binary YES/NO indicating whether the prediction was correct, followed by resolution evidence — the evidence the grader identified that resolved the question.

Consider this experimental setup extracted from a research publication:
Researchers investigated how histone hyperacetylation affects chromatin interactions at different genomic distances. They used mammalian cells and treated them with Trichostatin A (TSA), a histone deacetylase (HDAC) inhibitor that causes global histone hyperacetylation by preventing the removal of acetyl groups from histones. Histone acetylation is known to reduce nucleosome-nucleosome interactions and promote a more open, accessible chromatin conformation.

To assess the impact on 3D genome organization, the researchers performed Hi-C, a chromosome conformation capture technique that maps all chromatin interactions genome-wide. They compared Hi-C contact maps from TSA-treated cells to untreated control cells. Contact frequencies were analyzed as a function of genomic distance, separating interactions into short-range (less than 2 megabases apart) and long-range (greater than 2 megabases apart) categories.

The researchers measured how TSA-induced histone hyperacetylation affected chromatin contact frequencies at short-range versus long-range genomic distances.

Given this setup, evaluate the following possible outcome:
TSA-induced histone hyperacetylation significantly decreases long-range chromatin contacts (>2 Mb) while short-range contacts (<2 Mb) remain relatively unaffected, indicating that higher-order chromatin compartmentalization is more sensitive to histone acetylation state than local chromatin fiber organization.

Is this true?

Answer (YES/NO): NO